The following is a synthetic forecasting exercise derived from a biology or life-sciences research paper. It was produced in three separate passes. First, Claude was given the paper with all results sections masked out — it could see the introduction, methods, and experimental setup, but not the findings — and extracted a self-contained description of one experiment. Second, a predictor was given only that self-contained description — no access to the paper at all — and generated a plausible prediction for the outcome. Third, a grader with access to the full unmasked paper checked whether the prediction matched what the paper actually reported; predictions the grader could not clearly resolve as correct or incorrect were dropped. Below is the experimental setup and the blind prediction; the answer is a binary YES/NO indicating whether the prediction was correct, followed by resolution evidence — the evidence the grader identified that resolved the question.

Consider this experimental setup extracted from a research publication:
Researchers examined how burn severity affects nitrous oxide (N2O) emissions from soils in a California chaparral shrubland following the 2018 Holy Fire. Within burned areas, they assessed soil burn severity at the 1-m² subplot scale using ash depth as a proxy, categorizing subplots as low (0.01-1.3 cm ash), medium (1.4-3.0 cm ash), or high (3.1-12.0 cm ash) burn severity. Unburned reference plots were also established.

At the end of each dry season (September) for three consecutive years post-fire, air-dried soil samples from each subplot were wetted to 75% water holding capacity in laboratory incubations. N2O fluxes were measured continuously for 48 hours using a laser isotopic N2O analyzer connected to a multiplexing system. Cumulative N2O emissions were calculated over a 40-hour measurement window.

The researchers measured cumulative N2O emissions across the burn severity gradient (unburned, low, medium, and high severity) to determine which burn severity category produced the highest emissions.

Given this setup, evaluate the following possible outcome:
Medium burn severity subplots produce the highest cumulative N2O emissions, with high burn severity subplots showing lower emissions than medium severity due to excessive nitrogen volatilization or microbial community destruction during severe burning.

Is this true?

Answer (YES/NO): YES